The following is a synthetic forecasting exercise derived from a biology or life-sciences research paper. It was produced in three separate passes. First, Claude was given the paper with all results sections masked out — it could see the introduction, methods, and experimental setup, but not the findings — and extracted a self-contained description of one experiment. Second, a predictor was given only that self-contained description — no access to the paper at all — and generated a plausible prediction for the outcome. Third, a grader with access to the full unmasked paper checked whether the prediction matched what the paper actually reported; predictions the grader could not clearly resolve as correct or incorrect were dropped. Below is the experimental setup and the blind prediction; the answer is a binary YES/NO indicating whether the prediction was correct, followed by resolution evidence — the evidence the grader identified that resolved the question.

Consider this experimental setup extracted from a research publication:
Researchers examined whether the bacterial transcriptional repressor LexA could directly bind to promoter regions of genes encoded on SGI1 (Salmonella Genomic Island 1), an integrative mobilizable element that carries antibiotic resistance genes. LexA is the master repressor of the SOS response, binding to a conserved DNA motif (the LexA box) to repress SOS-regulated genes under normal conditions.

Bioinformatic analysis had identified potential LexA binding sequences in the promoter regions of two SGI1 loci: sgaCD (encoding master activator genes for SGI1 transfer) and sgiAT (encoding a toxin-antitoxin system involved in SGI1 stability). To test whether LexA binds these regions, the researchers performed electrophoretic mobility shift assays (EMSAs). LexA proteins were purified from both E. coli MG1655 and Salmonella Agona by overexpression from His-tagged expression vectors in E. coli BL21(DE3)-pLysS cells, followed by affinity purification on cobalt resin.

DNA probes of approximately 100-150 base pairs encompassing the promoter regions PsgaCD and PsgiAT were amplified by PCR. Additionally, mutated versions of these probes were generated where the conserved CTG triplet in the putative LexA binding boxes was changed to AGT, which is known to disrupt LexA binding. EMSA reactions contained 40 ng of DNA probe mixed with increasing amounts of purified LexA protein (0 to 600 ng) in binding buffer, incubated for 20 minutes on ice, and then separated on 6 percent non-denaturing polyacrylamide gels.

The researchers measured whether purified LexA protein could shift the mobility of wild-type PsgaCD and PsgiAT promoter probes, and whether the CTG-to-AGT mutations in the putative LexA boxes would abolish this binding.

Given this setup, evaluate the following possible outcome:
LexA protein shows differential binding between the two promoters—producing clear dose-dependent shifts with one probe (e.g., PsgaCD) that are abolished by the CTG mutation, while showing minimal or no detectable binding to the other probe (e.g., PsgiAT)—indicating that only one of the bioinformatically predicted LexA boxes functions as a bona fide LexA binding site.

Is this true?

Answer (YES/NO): YES